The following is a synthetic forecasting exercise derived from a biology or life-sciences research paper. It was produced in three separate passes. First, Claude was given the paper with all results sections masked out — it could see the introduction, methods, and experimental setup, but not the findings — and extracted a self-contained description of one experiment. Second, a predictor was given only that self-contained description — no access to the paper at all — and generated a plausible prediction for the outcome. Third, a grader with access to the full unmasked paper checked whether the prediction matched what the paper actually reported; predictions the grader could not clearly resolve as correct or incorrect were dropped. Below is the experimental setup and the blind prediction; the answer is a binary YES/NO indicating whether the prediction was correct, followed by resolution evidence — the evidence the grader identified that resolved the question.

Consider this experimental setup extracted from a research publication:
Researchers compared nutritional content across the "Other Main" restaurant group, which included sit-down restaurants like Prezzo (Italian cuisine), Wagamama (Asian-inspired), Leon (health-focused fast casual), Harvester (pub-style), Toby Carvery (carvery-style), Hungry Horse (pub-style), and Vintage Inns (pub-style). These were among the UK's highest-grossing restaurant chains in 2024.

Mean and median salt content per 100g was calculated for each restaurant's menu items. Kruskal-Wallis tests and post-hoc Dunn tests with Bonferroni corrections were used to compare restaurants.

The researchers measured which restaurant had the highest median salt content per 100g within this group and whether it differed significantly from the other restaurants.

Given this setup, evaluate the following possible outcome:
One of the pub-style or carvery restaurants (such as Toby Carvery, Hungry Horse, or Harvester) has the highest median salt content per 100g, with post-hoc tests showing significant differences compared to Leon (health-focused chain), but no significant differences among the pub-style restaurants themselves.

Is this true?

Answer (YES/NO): NO